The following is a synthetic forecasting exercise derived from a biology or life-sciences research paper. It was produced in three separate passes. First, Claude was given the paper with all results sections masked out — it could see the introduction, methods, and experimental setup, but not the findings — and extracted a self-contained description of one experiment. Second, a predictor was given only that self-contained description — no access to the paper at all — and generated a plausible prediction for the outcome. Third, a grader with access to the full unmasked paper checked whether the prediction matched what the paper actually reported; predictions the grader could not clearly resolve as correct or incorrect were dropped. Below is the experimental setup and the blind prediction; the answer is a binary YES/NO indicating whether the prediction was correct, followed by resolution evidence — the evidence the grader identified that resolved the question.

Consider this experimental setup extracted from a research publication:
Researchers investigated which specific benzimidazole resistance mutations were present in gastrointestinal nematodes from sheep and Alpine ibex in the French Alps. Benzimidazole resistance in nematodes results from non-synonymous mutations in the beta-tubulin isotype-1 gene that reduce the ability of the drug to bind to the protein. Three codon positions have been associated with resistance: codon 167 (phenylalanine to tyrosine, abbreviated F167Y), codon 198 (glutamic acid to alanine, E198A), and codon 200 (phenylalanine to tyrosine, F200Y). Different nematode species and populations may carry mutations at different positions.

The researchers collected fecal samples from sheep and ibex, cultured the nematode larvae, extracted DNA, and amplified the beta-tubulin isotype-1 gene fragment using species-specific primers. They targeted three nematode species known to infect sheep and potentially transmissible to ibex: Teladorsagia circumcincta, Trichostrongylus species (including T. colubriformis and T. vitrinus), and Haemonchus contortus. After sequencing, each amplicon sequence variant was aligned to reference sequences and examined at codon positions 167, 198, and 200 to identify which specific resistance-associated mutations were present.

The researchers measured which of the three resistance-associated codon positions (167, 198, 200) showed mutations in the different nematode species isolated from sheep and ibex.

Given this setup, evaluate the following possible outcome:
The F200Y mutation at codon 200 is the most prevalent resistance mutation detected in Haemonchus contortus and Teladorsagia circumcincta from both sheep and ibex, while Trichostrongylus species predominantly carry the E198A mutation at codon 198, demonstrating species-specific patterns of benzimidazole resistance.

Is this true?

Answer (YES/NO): NO